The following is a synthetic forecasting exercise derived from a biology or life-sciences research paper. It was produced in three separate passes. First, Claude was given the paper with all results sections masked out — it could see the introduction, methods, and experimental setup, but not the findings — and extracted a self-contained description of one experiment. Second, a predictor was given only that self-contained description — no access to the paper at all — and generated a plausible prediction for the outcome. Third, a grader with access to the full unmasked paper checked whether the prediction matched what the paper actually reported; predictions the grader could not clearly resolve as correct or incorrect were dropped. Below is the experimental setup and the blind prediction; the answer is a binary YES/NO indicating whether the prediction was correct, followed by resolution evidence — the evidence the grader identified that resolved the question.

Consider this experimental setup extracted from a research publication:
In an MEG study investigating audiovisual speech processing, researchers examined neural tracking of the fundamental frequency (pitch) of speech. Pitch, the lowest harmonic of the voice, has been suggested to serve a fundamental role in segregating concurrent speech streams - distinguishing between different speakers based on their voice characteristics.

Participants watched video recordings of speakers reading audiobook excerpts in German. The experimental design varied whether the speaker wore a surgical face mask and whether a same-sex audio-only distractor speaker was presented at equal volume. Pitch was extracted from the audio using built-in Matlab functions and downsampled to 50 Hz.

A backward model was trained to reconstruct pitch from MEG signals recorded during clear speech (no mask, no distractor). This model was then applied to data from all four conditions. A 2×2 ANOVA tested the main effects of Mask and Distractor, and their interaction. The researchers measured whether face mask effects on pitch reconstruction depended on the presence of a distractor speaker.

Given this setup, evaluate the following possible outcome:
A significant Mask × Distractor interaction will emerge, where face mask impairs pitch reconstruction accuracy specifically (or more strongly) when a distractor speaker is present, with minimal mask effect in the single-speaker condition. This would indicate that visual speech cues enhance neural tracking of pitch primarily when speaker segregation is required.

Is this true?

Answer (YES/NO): NO